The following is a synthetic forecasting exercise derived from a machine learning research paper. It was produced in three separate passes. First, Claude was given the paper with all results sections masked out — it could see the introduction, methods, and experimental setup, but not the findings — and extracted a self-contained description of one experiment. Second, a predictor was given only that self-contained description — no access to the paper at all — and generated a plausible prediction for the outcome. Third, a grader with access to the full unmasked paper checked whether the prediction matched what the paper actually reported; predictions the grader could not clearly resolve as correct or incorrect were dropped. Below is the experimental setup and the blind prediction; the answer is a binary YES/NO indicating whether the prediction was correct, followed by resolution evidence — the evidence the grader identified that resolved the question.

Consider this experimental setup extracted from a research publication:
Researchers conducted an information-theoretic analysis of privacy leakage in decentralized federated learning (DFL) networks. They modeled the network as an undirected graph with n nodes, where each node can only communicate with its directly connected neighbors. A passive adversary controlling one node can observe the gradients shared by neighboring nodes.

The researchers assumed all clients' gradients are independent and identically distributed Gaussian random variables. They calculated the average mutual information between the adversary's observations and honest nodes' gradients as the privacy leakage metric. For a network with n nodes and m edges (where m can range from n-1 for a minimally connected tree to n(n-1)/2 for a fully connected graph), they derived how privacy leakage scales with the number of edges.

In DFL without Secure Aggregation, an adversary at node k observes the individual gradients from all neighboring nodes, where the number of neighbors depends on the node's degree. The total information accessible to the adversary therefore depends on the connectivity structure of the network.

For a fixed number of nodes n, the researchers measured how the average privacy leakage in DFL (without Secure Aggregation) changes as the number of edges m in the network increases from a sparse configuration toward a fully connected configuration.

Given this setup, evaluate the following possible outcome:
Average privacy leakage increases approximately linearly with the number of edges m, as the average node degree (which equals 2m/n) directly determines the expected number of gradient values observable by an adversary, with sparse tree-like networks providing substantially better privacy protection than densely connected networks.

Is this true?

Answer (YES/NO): YES